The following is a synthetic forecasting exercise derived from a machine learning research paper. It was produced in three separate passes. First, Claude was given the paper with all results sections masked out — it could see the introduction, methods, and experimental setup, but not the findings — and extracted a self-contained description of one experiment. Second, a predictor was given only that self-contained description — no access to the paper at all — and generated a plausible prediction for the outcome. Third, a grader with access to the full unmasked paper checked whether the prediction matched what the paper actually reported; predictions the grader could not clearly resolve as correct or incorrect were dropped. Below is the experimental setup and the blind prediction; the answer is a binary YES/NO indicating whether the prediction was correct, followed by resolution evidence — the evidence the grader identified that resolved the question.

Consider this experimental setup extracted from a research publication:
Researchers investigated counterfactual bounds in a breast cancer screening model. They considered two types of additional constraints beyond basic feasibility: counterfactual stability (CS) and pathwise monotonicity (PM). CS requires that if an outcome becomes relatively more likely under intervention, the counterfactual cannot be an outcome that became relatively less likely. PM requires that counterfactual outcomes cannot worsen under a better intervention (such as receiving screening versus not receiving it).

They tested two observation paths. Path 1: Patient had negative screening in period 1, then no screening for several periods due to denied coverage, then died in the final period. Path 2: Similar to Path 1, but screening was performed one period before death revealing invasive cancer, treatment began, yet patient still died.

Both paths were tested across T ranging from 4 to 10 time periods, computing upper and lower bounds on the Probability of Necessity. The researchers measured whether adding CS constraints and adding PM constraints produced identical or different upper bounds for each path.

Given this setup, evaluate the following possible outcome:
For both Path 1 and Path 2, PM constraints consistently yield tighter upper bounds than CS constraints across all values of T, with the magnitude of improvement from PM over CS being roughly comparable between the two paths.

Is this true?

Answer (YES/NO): NO